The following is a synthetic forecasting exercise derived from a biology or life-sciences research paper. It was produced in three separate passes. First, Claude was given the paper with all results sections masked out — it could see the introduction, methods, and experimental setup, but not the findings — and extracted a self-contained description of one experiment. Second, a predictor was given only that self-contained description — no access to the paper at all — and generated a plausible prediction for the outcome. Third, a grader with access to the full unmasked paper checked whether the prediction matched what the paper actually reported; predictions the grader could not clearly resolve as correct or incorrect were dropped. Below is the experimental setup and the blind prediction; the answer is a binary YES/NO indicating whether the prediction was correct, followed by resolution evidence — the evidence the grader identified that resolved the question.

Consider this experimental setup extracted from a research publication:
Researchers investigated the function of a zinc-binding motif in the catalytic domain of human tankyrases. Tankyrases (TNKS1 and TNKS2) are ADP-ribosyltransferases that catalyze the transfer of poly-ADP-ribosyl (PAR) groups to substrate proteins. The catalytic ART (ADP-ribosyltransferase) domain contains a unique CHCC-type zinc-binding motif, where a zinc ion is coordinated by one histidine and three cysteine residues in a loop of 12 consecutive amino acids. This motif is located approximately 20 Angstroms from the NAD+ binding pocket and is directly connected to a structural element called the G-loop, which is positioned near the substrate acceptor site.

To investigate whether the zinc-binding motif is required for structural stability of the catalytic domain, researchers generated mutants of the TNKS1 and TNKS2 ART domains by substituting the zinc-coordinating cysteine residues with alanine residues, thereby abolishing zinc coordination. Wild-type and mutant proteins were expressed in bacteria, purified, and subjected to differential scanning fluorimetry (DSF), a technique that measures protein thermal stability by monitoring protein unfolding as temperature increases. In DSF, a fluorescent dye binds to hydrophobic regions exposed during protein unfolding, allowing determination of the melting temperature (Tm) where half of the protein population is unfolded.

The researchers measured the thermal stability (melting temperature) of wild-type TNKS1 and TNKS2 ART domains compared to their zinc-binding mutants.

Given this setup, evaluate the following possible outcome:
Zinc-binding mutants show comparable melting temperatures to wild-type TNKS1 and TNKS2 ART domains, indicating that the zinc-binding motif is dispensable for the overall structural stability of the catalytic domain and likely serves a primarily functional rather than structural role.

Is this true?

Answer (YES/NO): NO